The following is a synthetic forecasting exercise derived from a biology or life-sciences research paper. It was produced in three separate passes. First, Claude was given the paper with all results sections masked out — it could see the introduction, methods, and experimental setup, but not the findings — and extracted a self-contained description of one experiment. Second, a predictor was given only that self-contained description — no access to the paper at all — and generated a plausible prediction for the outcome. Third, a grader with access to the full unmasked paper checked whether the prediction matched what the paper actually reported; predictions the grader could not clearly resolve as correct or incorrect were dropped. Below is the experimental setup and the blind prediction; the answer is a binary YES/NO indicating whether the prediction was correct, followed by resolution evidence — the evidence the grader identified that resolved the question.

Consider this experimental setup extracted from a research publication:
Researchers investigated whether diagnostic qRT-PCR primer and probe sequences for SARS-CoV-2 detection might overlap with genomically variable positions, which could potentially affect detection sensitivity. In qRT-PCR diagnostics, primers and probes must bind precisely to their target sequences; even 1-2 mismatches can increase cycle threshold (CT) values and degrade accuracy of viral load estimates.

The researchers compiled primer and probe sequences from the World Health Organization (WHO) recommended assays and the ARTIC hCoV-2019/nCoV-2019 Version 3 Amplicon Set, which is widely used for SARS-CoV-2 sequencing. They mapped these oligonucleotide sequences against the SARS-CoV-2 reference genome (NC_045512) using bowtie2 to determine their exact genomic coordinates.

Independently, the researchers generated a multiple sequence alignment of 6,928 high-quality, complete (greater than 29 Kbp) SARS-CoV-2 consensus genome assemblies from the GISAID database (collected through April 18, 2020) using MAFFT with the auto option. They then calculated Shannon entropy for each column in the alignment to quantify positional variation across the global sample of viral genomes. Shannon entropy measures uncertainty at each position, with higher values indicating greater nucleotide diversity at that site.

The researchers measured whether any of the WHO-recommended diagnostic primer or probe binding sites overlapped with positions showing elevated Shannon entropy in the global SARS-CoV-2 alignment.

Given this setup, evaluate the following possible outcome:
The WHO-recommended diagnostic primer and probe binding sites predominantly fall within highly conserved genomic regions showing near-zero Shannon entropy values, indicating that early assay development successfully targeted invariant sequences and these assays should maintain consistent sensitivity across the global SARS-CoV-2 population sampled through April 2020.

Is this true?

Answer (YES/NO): NO